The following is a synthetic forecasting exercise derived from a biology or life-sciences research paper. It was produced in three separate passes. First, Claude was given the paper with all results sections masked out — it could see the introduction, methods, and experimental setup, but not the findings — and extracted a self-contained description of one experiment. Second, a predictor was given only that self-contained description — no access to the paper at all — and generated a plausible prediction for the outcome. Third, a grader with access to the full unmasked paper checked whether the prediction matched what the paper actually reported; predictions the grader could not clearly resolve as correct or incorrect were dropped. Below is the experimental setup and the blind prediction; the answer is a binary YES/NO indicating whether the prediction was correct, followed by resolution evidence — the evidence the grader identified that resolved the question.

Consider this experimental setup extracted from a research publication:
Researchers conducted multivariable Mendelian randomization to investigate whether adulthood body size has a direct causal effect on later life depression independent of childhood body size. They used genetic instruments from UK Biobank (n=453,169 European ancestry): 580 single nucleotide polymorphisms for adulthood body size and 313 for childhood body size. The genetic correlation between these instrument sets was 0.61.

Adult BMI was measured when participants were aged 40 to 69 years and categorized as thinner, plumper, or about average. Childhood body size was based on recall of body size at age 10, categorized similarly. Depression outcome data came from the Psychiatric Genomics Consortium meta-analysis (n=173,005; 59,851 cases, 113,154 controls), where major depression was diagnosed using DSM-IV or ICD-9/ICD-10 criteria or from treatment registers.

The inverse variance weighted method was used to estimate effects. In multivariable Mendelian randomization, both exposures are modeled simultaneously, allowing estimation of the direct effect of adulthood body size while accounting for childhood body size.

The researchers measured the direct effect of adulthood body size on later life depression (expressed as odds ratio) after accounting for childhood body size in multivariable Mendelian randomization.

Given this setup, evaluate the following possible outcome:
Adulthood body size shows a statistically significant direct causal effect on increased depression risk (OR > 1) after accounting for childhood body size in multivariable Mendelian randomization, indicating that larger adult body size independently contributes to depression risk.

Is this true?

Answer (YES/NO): YES